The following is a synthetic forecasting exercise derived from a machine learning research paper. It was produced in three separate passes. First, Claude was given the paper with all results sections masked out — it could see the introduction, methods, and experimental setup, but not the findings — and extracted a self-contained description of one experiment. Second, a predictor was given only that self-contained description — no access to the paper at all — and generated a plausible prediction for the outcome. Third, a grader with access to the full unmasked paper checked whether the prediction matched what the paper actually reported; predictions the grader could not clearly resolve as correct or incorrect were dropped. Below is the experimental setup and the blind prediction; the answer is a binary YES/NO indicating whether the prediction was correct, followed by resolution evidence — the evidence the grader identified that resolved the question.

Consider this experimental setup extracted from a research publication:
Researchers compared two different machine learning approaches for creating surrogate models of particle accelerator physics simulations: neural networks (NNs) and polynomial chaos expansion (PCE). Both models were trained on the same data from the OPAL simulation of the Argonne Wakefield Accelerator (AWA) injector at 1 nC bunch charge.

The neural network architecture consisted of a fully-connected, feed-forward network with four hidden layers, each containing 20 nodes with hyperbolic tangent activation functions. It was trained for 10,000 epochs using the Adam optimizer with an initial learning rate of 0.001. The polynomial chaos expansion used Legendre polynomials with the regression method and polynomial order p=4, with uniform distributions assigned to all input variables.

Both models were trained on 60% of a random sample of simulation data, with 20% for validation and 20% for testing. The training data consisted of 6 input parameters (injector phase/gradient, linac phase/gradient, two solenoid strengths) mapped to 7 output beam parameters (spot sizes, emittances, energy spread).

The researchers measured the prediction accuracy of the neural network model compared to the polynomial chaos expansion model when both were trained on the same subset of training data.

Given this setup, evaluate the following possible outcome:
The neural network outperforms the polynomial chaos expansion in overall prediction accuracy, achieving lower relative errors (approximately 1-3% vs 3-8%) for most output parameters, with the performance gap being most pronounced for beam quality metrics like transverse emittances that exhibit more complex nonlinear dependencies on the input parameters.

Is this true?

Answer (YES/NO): NO